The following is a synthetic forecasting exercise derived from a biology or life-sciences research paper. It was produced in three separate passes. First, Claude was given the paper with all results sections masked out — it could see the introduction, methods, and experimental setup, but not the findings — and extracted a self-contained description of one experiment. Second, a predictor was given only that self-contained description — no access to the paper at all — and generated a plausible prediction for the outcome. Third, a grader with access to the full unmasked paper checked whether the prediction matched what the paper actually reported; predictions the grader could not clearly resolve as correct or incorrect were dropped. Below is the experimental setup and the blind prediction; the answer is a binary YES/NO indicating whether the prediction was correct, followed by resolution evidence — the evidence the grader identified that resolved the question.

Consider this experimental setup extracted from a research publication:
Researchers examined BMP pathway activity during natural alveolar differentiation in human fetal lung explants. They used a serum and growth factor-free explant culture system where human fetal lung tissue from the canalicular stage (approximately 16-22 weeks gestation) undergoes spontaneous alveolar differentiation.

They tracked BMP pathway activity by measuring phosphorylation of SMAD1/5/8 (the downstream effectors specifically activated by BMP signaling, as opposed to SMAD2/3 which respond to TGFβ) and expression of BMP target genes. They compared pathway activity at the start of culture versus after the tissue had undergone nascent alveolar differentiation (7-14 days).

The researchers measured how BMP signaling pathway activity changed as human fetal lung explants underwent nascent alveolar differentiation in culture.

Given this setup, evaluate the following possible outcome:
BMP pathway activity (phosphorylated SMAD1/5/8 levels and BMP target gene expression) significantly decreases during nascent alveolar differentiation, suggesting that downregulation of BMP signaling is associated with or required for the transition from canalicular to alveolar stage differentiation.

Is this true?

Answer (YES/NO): NO